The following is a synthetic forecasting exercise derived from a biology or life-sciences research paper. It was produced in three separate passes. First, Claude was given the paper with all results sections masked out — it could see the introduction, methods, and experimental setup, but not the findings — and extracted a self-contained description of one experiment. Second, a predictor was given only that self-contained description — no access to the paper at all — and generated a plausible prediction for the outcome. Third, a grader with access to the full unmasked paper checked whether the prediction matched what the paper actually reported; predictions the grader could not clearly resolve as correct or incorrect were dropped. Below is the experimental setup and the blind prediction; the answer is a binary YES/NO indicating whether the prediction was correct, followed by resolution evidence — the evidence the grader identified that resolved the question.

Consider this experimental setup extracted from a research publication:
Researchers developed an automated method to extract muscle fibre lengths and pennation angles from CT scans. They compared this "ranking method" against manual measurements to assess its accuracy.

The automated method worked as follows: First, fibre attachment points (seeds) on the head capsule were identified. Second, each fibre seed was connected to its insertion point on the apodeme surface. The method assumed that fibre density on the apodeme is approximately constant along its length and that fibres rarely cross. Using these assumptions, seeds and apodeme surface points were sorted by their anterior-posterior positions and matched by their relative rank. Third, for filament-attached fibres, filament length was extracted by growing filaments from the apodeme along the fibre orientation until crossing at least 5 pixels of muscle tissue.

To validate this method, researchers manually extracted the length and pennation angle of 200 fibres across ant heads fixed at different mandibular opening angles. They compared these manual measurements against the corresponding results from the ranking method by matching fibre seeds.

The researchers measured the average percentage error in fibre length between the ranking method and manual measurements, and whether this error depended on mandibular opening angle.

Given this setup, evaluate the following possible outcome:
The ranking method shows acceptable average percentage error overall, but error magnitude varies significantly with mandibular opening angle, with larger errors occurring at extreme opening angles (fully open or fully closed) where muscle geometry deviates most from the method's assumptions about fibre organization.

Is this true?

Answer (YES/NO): NO